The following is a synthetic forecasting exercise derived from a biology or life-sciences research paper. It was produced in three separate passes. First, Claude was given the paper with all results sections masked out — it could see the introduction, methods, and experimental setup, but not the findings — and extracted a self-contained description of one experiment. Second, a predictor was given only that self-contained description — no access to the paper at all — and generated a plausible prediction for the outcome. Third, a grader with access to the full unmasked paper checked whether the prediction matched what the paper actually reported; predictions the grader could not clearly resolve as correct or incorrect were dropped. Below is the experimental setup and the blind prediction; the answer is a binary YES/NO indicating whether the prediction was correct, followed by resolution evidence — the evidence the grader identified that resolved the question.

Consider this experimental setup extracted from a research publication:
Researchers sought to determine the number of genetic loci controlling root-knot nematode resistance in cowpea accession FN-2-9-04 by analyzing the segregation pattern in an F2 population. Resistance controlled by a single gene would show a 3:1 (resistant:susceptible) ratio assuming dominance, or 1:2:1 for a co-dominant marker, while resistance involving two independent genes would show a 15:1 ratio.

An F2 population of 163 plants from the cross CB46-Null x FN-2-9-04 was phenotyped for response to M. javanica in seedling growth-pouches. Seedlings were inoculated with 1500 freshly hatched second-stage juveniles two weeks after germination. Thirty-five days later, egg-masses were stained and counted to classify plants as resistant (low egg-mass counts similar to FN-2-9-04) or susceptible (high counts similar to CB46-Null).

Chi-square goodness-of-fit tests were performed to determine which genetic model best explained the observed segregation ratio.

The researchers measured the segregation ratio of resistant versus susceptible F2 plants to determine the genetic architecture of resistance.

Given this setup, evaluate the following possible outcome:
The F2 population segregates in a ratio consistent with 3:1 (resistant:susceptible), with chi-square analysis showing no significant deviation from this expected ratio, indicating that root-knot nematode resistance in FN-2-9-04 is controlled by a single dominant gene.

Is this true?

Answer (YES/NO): NO